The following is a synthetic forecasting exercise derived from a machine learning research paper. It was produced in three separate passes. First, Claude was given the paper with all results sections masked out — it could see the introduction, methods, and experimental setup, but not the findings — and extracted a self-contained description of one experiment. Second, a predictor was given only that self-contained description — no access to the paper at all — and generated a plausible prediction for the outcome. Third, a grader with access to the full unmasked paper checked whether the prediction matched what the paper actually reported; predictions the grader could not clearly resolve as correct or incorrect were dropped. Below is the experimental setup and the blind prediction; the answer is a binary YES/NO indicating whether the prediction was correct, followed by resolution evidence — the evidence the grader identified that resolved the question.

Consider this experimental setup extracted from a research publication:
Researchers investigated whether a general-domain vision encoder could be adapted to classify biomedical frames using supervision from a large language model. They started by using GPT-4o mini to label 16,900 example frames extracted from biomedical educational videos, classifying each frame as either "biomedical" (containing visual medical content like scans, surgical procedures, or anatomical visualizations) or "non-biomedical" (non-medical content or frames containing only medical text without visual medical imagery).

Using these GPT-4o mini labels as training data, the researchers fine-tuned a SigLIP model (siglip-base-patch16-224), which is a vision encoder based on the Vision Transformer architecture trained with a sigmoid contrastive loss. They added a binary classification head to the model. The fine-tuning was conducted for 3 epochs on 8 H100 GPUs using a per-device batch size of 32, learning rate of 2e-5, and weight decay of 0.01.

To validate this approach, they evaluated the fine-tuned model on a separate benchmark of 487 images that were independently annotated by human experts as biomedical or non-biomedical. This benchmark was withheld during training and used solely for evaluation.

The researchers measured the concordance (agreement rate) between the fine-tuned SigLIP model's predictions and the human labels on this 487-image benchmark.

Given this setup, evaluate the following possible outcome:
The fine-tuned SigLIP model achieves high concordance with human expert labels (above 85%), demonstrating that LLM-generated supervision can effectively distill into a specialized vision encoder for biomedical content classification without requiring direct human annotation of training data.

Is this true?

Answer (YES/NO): YES